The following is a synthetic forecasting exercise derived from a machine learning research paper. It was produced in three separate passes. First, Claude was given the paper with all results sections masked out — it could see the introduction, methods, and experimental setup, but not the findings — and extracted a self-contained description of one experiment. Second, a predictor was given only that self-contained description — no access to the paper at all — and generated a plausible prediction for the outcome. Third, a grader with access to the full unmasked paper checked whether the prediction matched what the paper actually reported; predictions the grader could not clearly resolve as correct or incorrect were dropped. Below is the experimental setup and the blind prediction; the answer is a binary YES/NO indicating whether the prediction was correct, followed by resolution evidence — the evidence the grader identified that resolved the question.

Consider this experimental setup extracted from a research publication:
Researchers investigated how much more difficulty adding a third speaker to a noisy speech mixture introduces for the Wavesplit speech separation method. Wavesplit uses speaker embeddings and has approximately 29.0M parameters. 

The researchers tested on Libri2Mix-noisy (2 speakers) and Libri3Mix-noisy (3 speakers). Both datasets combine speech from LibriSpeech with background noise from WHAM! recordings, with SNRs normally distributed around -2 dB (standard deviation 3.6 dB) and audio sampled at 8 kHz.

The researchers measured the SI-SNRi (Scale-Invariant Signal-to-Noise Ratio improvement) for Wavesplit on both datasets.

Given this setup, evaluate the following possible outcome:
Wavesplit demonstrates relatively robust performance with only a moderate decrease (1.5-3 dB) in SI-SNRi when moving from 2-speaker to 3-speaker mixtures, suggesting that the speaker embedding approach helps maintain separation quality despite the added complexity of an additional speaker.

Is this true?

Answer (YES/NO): YES